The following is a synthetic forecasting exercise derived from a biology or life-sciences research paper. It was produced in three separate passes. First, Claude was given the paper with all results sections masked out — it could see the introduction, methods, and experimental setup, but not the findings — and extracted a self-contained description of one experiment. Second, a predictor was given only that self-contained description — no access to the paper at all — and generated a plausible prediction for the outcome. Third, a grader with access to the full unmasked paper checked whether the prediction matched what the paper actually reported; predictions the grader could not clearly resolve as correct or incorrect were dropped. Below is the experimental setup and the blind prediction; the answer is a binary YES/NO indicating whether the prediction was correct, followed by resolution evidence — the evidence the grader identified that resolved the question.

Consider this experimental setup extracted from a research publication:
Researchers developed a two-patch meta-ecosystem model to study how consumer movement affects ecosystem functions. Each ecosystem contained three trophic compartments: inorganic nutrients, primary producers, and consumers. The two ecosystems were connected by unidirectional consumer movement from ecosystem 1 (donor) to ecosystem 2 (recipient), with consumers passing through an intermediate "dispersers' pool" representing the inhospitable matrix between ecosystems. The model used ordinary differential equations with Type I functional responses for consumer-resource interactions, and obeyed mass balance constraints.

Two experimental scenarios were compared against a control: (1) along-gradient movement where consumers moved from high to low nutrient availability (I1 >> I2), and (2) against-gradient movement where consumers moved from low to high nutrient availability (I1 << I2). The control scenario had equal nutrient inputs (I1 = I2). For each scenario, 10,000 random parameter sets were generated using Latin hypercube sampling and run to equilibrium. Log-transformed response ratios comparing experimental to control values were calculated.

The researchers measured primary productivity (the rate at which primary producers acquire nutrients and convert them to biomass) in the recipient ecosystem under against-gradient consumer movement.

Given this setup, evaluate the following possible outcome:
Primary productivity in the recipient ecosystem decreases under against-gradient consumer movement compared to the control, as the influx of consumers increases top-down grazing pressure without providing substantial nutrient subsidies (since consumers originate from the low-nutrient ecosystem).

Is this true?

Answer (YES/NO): NO